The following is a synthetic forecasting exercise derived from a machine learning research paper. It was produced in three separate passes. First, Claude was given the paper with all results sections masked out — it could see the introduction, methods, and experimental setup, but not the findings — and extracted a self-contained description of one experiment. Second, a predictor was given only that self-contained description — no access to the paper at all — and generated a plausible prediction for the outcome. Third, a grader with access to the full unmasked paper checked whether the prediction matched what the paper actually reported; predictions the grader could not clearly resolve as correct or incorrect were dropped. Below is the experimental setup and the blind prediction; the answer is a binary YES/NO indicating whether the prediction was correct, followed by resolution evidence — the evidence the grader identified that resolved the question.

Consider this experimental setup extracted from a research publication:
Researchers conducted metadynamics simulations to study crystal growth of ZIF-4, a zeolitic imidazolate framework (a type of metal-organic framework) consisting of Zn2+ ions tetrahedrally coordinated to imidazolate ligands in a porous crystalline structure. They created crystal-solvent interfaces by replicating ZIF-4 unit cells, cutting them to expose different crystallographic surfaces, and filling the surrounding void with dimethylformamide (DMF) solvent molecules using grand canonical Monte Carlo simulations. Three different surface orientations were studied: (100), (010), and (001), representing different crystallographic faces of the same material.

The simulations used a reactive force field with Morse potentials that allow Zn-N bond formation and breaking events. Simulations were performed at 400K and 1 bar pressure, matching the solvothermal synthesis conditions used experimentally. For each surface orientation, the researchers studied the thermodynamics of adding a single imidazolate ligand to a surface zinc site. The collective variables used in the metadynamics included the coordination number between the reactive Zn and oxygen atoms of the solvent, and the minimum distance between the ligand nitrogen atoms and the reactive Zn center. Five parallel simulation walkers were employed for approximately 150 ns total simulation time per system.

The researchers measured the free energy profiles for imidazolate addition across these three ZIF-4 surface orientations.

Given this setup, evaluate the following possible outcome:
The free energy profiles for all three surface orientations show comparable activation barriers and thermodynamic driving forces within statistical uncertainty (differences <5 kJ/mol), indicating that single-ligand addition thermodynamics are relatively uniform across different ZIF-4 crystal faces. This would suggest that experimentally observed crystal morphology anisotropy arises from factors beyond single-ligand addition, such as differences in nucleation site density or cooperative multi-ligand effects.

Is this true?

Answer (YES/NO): NO